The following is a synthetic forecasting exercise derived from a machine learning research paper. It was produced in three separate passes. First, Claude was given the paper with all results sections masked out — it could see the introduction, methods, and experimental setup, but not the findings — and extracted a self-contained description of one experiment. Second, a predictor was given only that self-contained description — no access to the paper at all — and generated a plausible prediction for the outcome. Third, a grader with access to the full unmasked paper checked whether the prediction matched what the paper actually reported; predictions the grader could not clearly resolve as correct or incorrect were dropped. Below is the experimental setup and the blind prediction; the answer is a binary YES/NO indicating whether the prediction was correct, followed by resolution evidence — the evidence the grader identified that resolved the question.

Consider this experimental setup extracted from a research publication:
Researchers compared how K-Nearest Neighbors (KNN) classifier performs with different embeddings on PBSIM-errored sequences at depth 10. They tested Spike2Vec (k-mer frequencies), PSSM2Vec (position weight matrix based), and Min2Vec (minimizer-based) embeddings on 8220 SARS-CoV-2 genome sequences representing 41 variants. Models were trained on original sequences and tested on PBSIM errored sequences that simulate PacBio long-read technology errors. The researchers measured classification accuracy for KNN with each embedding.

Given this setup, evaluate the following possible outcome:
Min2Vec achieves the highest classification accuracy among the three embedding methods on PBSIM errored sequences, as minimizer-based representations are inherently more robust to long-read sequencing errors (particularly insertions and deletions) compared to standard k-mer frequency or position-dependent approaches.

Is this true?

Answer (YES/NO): NO